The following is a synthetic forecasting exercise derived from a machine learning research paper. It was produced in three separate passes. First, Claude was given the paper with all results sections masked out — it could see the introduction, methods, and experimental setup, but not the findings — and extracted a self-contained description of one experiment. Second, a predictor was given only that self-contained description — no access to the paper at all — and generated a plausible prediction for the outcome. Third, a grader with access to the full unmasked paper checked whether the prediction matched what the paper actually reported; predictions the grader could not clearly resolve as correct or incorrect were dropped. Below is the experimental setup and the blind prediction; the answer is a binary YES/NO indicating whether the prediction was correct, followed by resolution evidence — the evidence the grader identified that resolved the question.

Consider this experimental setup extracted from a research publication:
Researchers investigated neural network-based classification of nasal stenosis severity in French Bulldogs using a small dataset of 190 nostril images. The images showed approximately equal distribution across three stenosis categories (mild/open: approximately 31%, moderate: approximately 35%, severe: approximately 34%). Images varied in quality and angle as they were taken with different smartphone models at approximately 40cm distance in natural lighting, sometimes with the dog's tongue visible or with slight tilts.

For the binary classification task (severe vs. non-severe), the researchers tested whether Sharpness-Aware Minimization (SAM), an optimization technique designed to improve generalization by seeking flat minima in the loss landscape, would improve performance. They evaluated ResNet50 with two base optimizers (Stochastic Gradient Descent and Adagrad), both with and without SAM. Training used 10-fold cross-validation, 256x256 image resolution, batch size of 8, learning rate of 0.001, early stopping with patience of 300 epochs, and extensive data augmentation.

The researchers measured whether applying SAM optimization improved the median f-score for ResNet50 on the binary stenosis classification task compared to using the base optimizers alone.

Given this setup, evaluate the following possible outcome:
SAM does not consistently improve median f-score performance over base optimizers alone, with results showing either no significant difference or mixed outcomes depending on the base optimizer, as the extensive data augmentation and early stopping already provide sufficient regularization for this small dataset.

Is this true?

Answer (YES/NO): NO